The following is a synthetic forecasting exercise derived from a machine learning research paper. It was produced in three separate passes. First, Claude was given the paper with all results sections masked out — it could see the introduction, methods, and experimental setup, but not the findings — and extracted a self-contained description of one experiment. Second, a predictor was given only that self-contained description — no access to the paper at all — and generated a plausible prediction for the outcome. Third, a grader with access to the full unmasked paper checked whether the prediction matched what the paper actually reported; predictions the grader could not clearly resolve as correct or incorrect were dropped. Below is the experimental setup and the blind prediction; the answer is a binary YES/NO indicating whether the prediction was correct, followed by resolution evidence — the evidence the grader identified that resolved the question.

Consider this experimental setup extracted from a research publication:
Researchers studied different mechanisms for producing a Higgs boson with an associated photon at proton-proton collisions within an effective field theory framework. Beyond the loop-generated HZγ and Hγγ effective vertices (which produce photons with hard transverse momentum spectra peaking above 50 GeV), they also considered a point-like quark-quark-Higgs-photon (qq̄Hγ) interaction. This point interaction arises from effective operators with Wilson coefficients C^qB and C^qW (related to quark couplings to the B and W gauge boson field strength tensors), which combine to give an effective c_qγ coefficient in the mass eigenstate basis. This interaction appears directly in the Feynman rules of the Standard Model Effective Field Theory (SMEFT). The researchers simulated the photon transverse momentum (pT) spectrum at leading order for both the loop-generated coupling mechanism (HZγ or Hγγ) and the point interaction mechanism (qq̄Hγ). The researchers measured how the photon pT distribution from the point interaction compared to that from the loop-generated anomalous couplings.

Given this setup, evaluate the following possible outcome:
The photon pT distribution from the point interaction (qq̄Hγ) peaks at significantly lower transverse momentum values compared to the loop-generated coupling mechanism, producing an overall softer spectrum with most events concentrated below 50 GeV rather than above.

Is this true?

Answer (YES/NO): NO